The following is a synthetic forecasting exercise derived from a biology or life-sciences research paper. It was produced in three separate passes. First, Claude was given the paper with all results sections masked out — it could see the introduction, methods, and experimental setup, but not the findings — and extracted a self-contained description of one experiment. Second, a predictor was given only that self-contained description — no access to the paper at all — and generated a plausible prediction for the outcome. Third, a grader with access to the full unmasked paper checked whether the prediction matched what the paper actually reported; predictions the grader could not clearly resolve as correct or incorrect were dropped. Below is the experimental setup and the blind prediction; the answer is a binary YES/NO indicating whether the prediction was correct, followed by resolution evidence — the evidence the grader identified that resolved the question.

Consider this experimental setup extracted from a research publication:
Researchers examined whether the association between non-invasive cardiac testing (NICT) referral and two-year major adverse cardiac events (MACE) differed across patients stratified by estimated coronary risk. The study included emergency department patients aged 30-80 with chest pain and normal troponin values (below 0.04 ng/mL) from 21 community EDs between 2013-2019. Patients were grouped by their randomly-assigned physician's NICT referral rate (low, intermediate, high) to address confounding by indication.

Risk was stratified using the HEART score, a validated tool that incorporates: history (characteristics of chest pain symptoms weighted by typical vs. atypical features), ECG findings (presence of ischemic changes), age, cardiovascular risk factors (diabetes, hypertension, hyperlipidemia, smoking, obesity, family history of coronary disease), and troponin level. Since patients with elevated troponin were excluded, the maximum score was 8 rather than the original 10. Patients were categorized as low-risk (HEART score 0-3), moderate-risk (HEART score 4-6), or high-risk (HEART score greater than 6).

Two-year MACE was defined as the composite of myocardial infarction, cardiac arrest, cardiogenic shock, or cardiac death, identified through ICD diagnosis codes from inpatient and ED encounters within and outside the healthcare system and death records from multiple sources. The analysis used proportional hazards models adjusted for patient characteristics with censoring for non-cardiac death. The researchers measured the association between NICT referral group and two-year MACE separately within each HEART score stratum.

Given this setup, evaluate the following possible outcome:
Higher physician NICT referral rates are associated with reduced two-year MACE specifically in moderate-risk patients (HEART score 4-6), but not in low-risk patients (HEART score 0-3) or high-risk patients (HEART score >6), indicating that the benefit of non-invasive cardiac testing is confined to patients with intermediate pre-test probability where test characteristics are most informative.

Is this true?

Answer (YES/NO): NO